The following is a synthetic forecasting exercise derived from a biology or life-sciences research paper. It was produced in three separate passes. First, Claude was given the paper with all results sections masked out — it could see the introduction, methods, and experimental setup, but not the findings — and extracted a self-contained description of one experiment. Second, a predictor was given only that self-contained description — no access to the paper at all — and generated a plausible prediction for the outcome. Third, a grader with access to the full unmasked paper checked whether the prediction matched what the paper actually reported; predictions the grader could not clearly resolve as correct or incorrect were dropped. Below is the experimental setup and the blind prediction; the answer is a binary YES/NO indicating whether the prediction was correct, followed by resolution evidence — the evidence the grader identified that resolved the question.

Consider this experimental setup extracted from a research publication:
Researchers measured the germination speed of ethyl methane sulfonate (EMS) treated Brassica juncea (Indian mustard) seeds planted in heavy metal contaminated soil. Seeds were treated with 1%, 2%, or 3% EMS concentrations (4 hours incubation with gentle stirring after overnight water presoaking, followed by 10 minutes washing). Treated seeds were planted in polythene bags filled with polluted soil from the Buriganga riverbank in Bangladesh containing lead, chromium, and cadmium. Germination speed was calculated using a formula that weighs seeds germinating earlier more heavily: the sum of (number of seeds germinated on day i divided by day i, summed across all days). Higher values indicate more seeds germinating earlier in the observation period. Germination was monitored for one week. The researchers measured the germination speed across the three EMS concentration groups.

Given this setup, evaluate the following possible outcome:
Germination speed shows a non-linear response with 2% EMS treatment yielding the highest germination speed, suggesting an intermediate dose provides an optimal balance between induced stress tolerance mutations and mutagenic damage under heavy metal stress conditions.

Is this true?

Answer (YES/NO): NO